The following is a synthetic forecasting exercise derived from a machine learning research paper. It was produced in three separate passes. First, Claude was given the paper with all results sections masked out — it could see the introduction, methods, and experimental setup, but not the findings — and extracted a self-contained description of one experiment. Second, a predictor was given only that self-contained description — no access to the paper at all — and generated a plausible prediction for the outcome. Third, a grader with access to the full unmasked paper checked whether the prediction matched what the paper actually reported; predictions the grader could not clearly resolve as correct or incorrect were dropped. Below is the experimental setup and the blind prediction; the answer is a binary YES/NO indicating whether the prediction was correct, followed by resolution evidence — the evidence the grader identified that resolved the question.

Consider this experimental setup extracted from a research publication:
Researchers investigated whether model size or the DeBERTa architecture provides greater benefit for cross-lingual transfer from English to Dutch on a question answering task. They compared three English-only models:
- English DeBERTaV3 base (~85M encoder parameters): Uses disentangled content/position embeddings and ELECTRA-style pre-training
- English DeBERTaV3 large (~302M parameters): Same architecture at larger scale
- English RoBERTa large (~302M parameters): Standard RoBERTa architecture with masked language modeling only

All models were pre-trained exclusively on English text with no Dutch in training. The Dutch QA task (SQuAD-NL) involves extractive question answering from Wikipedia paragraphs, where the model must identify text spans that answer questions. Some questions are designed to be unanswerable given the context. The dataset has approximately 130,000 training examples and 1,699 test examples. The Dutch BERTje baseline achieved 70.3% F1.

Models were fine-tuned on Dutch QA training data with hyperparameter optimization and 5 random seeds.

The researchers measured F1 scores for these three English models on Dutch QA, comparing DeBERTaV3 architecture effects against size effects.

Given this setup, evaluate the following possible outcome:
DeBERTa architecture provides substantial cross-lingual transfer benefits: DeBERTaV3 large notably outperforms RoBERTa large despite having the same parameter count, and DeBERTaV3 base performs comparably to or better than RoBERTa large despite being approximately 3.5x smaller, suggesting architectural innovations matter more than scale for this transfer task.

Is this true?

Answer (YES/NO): YES